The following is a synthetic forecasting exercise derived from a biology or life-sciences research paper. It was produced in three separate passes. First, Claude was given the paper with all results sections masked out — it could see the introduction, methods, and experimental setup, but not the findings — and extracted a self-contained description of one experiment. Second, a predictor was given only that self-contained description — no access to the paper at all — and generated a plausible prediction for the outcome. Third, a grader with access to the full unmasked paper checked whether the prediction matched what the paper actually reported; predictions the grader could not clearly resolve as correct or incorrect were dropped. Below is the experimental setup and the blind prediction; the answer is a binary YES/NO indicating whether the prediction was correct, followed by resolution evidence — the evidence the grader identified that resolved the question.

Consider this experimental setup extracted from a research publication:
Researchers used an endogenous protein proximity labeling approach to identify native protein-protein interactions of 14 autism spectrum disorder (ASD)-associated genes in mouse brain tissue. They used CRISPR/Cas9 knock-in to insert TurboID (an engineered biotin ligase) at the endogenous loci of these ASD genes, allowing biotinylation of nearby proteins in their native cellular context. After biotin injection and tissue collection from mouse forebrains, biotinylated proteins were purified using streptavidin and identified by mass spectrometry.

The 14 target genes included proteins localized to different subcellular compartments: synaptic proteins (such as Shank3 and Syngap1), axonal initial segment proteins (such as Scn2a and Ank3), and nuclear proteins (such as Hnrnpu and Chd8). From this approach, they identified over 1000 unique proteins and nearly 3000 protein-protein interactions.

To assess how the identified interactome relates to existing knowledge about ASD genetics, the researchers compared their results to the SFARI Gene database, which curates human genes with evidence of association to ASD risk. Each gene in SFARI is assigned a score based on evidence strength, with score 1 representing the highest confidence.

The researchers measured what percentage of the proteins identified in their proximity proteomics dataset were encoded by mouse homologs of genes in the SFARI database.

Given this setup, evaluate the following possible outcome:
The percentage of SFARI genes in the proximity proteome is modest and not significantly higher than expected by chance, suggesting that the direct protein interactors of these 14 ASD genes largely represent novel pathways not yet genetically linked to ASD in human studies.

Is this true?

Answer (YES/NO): NO